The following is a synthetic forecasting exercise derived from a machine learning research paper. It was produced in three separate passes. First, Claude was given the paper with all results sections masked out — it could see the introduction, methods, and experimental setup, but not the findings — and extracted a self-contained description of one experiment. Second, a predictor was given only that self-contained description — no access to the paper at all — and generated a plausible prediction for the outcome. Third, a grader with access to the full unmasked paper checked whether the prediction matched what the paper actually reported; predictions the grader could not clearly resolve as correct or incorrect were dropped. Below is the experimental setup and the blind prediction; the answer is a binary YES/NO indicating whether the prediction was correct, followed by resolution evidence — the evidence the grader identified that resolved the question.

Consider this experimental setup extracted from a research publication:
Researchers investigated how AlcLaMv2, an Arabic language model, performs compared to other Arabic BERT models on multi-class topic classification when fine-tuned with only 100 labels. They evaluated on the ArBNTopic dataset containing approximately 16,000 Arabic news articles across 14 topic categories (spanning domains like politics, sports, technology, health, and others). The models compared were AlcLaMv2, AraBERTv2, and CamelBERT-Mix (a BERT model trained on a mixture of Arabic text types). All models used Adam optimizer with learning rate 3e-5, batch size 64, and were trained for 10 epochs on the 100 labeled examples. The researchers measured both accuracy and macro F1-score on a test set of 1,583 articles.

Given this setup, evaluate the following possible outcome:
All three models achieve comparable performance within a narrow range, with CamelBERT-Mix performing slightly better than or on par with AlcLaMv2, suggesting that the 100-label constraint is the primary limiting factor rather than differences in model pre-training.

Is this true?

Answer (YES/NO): NO